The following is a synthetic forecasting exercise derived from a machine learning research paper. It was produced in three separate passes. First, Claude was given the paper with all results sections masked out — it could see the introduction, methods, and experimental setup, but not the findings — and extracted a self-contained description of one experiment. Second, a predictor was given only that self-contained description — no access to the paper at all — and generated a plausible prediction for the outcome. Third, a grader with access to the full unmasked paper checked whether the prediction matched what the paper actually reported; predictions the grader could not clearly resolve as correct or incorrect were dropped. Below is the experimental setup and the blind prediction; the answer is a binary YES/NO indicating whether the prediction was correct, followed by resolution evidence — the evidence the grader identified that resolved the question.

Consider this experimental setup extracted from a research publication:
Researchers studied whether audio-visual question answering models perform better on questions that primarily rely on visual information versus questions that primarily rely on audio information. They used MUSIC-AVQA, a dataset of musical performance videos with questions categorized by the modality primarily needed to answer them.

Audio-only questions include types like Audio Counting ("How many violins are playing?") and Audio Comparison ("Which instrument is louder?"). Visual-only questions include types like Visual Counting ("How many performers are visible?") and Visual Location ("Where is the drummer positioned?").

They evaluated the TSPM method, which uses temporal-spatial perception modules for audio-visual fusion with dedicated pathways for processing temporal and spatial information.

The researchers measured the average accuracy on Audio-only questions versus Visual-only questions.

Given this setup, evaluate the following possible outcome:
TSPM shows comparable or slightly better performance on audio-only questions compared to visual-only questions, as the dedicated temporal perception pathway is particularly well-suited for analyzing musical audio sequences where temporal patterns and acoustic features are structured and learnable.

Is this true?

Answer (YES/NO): NO